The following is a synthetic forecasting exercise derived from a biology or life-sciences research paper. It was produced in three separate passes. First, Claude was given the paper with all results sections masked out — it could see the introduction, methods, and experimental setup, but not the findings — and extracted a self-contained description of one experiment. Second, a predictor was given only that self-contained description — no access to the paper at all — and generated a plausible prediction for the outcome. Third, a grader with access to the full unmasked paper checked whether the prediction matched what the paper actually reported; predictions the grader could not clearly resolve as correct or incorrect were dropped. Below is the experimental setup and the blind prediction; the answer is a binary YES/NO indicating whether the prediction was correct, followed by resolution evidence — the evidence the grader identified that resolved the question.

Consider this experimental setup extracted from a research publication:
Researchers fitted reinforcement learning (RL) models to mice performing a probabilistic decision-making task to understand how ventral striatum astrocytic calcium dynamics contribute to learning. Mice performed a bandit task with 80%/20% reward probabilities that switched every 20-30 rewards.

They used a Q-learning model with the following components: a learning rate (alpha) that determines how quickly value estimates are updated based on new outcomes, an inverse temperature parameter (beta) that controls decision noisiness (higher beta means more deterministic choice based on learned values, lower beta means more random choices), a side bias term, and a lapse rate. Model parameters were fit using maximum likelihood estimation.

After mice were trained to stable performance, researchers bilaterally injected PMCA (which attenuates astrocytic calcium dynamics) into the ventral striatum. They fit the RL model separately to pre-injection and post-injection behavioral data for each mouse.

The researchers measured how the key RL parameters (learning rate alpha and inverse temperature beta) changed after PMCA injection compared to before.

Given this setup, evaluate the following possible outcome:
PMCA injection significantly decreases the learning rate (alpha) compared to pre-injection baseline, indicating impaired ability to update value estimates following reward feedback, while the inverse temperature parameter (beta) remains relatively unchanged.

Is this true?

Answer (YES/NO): NO